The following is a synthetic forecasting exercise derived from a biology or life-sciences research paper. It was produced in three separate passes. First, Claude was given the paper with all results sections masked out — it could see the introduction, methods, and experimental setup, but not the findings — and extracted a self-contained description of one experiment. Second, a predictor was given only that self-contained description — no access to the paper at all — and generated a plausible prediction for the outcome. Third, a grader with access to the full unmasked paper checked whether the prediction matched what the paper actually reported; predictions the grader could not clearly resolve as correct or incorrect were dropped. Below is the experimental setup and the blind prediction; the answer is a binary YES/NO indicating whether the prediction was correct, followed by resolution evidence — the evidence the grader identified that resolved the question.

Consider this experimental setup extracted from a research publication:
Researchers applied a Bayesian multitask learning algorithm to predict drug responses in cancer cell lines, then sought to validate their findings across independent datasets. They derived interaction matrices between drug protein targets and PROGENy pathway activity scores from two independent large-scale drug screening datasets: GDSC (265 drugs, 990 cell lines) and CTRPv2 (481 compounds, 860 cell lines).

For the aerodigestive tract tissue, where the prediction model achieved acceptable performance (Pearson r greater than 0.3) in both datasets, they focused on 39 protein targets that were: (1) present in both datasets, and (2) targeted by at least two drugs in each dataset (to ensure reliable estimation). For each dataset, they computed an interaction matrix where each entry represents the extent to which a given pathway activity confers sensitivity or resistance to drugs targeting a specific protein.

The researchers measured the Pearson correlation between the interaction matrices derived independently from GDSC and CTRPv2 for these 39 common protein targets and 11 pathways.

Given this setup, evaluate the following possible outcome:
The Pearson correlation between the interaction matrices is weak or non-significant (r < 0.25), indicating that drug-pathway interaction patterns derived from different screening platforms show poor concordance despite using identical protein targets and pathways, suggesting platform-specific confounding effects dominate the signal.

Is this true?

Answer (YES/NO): NO